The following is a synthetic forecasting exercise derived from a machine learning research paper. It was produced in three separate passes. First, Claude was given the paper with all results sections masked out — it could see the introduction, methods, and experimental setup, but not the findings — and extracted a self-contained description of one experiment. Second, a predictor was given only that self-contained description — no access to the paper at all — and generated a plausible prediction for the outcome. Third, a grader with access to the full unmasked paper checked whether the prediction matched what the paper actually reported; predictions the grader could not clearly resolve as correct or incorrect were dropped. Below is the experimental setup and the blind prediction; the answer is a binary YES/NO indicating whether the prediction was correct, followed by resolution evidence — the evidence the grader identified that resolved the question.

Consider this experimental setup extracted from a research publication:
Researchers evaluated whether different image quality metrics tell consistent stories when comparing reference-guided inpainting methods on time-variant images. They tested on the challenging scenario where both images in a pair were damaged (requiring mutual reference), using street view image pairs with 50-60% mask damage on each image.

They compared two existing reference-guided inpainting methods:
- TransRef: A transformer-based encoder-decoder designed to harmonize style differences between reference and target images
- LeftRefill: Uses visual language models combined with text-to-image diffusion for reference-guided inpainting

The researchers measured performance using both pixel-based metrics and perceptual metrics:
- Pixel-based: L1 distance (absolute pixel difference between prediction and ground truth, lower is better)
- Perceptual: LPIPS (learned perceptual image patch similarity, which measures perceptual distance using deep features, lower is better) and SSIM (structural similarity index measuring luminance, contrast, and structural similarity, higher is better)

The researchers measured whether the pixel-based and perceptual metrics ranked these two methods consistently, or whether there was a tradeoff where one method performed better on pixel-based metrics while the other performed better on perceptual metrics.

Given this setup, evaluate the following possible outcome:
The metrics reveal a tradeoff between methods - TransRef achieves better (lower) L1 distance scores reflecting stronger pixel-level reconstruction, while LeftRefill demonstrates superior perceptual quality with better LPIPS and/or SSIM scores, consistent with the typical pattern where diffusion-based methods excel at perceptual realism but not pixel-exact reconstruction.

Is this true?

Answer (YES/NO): YES